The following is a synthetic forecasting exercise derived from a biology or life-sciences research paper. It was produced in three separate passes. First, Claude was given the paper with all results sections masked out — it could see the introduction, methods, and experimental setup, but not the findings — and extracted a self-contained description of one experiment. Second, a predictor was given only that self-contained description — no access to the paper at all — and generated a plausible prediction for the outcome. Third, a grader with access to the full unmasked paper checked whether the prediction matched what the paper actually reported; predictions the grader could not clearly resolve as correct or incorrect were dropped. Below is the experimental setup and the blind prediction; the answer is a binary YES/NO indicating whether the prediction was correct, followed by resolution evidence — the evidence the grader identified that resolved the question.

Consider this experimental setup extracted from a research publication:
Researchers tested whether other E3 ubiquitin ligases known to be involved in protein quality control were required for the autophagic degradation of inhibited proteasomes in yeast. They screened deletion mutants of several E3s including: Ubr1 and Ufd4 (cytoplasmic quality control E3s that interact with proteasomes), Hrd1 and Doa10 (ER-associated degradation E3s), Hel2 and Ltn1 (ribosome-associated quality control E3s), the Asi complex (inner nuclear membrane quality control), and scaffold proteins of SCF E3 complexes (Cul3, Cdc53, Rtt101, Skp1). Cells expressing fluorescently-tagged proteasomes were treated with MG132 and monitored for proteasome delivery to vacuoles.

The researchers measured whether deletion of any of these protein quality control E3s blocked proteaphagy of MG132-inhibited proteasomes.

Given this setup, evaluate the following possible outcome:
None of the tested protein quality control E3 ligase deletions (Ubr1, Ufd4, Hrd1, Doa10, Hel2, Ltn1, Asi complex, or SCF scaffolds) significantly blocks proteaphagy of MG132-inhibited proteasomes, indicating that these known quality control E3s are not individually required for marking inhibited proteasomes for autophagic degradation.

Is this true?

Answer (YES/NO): YES